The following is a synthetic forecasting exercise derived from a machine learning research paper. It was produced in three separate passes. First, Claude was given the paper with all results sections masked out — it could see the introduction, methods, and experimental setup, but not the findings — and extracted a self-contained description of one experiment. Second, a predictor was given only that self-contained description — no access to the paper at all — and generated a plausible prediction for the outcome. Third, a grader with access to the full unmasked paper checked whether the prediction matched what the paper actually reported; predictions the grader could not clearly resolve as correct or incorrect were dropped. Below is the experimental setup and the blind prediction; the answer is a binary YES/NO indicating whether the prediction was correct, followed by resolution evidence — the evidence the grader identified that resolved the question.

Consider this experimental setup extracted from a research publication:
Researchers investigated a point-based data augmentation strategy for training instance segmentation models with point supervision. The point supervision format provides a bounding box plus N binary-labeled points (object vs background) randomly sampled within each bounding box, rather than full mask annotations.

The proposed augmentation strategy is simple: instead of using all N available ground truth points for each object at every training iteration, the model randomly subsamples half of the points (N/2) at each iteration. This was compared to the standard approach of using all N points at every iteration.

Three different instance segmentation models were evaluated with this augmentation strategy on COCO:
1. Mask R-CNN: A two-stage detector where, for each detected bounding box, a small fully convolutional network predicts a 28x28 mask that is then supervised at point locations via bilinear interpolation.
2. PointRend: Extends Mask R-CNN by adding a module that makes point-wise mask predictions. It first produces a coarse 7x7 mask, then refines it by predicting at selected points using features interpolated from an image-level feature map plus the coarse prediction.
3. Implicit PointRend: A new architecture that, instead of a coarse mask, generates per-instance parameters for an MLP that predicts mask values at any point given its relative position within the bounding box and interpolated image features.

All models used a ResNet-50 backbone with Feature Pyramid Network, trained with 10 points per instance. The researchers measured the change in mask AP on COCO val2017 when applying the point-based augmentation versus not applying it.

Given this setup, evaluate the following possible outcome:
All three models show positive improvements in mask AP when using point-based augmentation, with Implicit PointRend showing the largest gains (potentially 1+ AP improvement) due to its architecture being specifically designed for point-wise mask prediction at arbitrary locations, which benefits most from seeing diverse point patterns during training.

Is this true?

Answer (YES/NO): NO